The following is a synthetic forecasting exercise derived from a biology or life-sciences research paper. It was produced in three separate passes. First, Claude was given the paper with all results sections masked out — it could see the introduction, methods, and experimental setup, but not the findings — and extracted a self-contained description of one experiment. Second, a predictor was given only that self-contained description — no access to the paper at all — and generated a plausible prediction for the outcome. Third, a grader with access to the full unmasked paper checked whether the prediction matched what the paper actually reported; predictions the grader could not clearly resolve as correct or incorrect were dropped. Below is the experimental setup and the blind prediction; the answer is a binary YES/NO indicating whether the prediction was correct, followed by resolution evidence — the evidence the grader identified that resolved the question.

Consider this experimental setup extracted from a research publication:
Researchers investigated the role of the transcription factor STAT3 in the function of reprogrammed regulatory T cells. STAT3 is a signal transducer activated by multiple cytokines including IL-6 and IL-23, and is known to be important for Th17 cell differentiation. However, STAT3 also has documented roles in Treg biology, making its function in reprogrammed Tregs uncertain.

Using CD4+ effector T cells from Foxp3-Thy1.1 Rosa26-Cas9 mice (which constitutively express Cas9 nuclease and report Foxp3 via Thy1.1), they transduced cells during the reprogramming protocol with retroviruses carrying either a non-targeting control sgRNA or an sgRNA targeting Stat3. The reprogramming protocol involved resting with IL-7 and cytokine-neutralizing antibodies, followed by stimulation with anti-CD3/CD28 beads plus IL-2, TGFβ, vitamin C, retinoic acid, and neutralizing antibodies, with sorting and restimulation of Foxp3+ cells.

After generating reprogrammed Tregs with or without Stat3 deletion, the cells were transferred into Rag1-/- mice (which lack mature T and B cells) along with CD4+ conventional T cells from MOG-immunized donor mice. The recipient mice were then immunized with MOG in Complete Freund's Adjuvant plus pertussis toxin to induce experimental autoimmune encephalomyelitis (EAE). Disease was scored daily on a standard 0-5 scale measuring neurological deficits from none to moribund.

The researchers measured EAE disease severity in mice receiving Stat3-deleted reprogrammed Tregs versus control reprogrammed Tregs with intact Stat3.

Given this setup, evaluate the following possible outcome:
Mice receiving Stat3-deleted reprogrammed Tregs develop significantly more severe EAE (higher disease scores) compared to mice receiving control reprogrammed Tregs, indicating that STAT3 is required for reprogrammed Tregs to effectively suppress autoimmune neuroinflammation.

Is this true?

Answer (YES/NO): YES